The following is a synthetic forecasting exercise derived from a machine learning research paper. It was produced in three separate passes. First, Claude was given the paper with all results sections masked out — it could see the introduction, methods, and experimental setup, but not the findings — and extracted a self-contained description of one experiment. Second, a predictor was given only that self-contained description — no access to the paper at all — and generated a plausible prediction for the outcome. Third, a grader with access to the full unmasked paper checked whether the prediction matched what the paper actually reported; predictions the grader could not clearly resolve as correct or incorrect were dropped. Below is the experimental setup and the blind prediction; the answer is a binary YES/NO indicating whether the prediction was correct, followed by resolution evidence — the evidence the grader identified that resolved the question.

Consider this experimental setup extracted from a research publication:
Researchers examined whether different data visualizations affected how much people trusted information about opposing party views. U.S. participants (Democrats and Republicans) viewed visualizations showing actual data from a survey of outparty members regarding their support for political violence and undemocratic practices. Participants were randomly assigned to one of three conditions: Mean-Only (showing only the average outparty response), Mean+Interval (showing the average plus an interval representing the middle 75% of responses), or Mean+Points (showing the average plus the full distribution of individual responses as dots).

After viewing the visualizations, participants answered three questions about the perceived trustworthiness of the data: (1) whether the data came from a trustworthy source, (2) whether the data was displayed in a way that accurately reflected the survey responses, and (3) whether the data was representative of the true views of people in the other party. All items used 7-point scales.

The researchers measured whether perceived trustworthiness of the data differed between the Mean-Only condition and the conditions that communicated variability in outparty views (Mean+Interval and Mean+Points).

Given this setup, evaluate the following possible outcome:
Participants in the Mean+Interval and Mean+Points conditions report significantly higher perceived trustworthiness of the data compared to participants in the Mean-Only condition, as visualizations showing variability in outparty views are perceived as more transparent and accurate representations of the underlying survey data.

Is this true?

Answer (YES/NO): NO